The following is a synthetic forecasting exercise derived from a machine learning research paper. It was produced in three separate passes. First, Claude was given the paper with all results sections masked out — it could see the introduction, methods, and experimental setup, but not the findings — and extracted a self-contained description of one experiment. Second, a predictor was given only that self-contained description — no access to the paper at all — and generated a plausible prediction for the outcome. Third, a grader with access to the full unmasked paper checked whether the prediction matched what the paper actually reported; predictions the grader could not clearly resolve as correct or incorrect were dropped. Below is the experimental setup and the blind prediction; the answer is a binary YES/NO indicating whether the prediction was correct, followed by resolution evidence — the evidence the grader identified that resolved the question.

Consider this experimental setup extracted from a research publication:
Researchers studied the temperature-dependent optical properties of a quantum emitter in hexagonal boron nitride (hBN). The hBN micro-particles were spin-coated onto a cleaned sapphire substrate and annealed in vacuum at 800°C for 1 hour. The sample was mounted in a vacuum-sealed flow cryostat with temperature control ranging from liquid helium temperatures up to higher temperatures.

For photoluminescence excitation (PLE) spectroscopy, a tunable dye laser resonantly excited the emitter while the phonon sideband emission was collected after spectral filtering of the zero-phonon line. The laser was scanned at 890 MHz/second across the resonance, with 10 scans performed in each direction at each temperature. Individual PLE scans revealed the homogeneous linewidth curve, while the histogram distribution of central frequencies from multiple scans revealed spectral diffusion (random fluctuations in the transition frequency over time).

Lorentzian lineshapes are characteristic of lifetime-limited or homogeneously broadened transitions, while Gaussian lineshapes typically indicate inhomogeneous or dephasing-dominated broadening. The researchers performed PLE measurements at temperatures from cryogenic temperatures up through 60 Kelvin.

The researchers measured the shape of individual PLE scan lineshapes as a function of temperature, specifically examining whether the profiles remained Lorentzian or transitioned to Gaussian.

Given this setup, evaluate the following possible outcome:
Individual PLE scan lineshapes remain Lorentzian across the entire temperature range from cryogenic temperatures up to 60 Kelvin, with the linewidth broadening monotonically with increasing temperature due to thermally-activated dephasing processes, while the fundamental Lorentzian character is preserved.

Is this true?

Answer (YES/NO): NO